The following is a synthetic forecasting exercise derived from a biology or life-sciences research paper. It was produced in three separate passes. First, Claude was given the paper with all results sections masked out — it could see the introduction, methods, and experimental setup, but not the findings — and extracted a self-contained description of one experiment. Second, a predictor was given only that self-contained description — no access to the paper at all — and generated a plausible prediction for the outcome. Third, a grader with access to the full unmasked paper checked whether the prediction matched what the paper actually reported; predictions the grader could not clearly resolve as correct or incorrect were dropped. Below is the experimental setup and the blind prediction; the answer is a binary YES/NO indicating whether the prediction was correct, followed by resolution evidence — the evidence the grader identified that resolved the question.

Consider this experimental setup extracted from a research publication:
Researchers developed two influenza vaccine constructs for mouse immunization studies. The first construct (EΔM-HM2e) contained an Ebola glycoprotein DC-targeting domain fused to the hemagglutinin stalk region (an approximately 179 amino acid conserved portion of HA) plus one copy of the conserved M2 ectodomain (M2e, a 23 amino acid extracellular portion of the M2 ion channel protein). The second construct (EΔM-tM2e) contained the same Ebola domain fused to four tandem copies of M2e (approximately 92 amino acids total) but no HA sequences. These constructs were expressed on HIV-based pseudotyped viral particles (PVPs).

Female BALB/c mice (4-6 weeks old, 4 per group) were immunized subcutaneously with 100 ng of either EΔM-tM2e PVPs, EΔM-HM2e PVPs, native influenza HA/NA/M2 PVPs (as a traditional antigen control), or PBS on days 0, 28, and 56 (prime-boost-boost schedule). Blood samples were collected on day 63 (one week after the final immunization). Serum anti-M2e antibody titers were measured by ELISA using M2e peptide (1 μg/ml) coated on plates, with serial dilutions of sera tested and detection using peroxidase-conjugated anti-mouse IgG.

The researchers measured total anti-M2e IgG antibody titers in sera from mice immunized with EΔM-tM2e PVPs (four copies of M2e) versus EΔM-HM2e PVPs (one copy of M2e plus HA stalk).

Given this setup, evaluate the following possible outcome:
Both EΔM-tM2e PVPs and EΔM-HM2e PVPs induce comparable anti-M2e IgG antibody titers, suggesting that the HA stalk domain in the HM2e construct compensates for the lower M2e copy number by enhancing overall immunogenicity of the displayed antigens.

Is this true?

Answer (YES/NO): NO